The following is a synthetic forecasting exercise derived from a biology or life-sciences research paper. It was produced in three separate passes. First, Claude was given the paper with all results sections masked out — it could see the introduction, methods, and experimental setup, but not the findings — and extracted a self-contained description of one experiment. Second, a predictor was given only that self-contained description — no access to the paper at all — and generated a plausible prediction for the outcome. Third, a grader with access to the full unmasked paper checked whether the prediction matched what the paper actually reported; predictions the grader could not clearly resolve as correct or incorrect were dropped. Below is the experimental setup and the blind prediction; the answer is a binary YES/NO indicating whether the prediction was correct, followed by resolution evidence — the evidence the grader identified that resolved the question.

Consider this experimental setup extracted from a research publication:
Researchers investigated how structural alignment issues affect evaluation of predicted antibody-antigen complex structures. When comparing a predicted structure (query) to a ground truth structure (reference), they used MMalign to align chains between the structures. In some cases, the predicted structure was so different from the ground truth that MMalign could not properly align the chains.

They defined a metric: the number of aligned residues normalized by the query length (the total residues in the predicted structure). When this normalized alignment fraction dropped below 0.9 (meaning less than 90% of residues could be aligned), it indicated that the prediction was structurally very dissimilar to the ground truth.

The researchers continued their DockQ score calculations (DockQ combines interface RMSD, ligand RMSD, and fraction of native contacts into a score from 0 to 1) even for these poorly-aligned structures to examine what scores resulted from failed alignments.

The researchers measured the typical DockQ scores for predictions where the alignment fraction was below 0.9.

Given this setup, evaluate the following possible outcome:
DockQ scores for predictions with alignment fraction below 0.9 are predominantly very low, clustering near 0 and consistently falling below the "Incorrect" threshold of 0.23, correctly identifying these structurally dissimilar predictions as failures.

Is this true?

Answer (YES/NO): YES